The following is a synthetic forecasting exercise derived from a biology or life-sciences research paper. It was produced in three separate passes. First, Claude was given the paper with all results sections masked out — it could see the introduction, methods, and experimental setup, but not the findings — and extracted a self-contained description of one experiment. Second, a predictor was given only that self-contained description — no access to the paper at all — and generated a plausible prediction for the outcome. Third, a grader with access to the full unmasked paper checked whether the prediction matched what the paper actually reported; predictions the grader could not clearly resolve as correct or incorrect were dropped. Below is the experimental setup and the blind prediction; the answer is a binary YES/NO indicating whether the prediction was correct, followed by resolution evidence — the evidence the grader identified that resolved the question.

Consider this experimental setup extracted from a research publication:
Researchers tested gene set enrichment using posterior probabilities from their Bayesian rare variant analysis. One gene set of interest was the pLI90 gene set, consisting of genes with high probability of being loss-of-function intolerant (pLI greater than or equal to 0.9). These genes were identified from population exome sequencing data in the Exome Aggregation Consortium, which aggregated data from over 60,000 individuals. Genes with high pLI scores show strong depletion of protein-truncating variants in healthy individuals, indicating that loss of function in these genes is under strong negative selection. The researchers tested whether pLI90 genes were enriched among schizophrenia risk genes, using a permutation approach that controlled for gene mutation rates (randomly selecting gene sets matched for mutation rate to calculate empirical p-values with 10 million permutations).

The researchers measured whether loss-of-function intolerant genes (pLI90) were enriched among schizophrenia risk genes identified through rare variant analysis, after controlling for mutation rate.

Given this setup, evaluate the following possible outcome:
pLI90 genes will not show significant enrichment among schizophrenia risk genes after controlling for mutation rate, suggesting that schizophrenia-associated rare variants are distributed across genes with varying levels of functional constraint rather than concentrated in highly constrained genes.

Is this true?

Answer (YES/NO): NO